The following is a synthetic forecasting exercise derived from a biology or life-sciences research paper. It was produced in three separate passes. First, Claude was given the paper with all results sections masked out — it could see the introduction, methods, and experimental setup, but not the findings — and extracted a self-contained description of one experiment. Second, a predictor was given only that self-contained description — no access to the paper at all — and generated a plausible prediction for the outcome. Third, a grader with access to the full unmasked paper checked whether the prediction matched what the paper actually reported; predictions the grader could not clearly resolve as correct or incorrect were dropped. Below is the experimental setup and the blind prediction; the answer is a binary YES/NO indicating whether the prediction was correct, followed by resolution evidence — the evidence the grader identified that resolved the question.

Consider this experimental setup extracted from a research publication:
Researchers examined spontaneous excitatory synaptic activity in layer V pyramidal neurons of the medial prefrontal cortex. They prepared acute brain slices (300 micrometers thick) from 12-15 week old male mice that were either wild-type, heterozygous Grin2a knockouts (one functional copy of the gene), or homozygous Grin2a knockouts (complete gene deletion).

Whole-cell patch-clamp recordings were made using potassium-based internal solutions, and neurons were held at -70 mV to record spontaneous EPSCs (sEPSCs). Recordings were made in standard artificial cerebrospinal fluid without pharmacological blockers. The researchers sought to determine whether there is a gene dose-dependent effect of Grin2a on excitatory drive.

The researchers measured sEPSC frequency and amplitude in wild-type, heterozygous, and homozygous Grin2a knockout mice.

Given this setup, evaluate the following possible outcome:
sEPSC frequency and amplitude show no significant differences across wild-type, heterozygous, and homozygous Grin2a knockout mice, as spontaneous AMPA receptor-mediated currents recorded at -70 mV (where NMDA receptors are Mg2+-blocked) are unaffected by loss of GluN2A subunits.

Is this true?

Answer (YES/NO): NO